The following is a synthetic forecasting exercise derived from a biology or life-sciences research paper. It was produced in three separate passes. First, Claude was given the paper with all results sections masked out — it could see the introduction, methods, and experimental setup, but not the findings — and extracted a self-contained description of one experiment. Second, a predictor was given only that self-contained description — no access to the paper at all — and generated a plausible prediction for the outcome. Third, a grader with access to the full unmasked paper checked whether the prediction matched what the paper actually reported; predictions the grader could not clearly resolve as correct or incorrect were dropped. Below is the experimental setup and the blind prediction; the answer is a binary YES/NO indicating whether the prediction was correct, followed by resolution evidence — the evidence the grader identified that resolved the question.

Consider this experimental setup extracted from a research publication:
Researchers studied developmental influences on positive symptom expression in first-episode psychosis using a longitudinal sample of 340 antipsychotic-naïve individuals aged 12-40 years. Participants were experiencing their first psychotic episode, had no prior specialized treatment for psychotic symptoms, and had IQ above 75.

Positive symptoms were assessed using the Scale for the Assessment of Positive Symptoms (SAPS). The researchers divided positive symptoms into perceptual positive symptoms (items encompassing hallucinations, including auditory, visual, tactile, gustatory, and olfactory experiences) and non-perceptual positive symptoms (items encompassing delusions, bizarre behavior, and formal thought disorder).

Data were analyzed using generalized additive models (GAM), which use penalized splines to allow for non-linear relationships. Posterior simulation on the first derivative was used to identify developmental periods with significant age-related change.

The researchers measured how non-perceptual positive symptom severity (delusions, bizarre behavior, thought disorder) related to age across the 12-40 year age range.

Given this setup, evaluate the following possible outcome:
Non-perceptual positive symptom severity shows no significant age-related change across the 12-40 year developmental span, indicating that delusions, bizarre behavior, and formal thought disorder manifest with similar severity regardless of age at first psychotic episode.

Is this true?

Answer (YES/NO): NO